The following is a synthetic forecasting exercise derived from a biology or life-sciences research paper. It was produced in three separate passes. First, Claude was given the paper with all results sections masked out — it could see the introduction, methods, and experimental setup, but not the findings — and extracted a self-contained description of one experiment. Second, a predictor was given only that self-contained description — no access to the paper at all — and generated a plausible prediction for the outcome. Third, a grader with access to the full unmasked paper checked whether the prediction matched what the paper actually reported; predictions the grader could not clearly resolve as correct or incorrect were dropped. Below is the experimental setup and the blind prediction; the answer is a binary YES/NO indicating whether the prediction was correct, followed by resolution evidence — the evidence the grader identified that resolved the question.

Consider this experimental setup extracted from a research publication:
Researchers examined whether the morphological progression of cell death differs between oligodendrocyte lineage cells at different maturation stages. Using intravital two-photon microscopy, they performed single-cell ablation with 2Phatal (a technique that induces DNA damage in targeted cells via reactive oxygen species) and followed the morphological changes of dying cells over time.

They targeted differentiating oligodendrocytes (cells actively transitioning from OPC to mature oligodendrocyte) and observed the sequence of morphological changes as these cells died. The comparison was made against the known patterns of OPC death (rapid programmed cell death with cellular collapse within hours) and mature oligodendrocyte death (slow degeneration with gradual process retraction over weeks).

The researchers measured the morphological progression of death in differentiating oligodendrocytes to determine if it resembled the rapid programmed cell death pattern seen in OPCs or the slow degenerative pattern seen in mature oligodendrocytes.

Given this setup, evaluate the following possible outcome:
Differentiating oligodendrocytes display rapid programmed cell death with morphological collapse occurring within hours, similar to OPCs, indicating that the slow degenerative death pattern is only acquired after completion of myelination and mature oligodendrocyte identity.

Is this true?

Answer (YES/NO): NO